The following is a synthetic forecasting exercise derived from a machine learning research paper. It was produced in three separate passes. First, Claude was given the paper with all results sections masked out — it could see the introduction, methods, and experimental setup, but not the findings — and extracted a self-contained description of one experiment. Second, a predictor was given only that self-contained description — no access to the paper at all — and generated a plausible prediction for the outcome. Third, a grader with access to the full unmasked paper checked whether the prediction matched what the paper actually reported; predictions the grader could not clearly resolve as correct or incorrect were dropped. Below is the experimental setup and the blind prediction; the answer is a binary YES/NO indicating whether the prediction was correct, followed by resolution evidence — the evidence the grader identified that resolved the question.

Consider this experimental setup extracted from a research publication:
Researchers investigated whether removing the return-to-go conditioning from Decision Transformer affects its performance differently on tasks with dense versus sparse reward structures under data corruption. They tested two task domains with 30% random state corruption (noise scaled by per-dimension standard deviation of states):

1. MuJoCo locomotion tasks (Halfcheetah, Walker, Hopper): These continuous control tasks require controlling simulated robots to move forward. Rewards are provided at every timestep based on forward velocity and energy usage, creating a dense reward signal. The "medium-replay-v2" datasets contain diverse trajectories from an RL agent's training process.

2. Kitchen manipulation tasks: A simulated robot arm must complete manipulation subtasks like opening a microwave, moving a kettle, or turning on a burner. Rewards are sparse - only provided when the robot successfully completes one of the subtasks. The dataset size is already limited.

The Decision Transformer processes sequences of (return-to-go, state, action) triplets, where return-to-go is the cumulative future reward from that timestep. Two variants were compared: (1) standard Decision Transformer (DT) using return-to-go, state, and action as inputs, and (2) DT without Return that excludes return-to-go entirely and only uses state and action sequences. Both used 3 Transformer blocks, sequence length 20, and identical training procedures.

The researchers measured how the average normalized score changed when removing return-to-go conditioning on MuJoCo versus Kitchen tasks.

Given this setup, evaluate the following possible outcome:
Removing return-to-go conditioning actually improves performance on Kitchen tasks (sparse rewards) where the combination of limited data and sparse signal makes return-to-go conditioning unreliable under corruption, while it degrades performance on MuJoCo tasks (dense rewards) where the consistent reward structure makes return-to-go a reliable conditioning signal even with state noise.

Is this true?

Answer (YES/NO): NO